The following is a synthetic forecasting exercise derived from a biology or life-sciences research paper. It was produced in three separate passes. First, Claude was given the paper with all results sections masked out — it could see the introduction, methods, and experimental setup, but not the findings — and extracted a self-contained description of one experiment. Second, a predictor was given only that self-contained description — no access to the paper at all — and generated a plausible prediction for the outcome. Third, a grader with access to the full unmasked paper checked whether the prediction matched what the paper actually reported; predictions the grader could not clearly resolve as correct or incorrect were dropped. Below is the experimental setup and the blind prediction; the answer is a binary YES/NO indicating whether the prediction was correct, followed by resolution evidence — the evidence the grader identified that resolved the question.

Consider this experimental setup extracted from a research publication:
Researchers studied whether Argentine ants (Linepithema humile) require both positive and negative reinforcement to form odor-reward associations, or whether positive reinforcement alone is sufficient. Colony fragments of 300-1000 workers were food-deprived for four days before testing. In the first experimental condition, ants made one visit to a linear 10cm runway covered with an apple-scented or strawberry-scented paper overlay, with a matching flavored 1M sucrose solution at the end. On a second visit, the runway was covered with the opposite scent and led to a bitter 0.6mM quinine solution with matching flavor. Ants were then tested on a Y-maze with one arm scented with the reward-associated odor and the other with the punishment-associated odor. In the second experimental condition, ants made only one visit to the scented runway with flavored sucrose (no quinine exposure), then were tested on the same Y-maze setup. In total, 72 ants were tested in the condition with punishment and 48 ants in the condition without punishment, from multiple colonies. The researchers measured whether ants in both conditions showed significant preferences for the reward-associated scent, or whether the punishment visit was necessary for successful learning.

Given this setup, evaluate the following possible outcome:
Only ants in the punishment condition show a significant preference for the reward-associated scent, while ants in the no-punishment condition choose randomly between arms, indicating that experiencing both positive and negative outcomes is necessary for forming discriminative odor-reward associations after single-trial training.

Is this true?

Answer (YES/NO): NO